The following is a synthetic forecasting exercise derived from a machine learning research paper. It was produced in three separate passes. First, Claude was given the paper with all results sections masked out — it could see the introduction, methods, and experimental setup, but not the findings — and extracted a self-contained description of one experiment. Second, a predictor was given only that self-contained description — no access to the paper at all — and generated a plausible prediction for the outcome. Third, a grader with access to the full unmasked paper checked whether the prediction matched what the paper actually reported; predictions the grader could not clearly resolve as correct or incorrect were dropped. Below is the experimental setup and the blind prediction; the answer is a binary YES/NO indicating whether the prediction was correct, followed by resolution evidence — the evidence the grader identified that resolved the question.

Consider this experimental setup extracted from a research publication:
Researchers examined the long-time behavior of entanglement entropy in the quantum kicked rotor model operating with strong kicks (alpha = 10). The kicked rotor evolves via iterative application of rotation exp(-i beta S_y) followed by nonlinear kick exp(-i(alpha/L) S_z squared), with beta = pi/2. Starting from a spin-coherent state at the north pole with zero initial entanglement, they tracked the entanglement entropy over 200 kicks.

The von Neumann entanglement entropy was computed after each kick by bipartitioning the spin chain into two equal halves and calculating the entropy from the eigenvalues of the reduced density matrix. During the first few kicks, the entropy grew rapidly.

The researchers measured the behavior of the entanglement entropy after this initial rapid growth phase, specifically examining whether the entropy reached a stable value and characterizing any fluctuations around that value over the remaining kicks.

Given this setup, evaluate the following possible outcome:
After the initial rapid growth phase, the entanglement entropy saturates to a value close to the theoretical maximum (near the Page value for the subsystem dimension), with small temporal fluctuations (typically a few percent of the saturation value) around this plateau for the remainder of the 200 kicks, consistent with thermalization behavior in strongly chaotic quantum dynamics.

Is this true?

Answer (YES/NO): NO